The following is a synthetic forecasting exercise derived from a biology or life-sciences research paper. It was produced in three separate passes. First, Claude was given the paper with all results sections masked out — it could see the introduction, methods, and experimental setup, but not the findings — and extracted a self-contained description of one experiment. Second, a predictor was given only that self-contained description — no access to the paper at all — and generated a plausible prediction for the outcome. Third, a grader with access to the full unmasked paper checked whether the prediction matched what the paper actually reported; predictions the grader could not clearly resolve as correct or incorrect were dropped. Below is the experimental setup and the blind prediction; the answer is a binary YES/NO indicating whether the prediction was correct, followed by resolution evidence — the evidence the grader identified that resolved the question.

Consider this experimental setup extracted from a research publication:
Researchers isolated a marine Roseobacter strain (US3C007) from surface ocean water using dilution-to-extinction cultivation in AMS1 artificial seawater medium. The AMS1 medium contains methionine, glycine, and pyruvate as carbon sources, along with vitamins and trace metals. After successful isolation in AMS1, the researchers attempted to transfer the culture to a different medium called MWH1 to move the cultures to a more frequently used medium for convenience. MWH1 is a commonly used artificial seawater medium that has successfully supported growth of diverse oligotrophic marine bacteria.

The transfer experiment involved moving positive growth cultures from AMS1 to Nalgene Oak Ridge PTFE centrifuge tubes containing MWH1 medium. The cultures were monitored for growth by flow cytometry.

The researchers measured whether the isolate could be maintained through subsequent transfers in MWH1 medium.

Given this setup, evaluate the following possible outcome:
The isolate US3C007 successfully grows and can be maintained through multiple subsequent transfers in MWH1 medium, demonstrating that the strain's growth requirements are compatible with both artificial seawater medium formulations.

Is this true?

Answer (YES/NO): NO